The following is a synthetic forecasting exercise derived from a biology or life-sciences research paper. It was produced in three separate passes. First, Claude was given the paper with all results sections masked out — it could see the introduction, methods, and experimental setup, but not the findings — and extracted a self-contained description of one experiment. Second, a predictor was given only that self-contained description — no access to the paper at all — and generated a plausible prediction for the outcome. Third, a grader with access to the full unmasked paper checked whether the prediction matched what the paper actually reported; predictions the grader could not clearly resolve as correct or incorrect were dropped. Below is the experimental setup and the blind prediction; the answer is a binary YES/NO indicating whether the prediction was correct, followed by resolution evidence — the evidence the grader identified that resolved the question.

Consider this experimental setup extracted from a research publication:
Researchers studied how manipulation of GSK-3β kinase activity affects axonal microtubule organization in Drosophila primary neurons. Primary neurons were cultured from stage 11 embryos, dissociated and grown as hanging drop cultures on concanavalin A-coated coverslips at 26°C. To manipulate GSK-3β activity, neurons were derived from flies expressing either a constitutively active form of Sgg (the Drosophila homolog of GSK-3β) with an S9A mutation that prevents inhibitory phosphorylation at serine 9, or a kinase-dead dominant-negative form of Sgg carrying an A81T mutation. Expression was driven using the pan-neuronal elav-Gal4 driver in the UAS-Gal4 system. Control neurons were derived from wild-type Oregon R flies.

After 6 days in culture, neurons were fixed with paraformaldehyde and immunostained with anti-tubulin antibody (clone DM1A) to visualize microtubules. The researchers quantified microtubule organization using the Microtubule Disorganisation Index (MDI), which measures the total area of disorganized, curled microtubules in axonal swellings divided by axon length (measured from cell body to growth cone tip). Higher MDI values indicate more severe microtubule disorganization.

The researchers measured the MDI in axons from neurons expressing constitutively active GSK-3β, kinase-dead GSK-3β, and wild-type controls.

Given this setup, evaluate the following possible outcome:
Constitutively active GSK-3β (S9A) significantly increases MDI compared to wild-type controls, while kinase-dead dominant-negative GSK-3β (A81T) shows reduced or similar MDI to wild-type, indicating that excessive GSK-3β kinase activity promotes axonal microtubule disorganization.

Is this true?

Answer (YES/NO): NO